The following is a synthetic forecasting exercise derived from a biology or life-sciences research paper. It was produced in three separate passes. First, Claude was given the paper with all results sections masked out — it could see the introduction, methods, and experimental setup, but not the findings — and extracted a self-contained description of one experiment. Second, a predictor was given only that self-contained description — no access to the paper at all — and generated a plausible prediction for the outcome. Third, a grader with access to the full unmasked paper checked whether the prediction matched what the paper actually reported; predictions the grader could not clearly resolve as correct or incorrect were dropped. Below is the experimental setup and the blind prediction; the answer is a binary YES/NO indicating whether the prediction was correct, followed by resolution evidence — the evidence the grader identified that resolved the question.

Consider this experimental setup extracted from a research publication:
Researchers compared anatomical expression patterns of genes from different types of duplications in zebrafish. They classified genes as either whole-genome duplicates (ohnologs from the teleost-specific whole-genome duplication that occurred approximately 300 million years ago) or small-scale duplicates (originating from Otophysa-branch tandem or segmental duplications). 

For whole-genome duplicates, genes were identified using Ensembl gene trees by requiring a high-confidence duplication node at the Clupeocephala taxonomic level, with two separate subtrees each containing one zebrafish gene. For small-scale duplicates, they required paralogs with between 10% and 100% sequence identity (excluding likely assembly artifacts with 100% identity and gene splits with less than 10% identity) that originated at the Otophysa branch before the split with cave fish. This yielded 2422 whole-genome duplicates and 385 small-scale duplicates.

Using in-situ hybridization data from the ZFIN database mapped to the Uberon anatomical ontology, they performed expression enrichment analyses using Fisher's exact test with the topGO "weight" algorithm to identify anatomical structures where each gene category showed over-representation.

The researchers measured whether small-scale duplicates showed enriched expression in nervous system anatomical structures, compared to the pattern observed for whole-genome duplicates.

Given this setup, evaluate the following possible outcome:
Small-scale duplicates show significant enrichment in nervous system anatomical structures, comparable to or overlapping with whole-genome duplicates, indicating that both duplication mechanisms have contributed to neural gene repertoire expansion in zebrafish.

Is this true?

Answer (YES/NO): NO